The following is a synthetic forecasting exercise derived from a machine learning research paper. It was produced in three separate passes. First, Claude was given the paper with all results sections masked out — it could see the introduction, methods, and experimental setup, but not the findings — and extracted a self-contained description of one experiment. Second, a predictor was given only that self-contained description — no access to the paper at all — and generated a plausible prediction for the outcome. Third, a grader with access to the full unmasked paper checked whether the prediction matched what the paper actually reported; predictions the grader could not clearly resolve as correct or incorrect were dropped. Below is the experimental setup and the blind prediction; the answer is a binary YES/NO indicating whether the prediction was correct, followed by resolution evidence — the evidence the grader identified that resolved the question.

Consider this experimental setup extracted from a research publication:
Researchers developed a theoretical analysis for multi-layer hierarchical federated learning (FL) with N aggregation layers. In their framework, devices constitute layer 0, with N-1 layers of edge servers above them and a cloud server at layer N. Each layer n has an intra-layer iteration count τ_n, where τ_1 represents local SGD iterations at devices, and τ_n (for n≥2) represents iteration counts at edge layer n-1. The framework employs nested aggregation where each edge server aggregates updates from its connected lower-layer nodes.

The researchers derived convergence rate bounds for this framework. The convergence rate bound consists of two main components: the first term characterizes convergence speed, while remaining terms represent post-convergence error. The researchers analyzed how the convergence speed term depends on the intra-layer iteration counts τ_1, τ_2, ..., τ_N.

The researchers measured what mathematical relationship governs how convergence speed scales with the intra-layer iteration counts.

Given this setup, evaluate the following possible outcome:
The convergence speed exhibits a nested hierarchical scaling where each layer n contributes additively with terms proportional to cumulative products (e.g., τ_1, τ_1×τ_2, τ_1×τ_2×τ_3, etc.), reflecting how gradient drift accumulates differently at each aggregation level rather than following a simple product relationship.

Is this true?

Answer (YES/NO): NO